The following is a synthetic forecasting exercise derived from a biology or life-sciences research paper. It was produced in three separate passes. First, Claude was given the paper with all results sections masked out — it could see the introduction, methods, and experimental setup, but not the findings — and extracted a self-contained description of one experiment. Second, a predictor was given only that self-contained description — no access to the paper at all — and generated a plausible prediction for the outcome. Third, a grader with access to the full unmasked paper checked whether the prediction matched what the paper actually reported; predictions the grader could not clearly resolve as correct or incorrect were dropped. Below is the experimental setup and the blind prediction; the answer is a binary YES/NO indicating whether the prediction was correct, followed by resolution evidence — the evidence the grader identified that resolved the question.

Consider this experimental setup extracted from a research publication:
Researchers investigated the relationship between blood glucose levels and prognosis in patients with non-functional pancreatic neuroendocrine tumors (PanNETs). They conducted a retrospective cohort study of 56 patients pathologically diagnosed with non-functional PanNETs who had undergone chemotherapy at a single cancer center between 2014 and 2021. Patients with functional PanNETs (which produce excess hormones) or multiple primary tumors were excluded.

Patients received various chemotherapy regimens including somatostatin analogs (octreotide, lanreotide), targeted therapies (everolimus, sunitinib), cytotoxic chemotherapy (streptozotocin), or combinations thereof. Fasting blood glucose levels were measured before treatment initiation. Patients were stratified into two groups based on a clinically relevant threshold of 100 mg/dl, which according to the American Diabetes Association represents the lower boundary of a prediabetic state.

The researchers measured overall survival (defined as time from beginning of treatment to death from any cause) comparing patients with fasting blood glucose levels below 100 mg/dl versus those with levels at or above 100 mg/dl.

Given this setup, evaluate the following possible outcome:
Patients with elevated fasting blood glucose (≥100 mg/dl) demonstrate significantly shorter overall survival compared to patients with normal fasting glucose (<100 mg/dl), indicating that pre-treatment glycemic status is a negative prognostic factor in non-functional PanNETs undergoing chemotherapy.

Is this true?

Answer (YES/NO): NO